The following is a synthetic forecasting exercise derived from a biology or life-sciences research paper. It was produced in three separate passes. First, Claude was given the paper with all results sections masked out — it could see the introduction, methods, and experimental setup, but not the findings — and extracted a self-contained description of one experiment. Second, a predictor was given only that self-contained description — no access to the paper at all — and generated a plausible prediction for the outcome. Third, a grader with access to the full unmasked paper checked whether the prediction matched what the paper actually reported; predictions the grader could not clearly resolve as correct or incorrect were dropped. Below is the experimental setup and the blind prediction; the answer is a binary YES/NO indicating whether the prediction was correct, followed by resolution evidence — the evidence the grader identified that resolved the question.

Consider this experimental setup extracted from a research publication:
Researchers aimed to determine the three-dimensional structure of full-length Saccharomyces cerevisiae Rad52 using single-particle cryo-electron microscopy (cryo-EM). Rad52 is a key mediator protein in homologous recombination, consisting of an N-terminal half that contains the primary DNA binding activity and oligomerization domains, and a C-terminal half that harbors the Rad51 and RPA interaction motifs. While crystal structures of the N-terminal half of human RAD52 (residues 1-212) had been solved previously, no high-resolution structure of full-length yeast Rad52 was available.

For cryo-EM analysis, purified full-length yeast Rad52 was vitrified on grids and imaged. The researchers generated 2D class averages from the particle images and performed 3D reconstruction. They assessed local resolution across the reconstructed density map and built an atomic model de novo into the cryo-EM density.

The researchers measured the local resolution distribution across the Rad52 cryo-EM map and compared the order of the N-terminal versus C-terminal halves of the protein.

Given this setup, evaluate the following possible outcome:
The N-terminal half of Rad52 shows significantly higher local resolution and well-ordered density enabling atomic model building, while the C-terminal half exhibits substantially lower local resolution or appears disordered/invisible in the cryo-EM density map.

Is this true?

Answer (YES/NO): YES